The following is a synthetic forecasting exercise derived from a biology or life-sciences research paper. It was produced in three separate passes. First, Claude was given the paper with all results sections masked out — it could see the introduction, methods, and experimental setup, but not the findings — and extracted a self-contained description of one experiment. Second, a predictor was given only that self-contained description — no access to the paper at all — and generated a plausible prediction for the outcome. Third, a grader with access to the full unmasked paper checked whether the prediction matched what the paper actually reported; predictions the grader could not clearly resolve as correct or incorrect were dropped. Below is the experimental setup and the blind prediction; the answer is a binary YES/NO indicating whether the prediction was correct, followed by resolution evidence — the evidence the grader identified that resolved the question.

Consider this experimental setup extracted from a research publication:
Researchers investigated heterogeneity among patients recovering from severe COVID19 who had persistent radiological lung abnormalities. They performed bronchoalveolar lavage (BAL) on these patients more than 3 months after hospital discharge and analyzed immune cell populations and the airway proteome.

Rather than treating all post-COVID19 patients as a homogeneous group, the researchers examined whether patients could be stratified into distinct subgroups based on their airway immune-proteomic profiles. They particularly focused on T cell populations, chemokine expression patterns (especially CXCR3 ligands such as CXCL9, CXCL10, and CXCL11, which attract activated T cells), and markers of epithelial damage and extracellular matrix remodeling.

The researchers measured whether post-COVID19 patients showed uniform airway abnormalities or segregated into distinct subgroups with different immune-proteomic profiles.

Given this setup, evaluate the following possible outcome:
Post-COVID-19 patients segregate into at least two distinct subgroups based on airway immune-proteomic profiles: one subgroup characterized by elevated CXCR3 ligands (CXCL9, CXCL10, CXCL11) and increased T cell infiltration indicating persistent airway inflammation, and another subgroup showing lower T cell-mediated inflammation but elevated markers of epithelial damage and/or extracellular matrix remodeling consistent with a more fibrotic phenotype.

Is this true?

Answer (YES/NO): NO